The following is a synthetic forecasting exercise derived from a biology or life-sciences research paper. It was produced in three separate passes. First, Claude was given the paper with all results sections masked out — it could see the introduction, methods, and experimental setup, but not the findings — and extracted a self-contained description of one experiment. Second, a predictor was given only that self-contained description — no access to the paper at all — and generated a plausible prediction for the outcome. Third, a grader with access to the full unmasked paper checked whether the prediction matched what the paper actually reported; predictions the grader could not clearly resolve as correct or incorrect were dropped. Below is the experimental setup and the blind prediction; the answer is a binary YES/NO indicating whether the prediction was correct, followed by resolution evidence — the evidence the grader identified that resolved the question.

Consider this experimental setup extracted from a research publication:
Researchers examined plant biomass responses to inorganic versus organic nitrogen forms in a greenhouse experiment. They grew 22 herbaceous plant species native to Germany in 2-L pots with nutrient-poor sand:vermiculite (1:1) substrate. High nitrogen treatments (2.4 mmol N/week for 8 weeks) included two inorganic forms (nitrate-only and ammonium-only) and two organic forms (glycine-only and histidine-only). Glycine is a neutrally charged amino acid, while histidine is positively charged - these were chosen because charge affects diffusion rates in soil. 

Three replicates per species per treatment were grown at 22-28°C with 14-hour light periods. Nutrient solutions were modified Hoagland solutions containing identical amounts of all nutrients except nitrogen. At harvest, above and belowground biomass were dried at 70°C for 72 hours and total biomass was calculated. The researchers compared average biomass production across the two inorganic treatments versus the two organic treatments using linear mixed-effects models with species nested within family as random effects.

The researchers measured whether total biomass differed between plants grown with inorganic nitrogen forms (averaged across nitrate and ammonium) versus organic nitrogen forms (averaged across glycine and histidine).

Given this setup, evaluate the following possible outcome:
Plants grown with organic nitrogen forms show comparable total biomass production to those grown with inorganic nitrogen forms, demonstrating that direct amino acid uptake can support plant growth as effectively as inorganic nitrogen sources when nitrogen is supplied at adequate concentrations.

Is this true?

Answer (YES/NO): NO